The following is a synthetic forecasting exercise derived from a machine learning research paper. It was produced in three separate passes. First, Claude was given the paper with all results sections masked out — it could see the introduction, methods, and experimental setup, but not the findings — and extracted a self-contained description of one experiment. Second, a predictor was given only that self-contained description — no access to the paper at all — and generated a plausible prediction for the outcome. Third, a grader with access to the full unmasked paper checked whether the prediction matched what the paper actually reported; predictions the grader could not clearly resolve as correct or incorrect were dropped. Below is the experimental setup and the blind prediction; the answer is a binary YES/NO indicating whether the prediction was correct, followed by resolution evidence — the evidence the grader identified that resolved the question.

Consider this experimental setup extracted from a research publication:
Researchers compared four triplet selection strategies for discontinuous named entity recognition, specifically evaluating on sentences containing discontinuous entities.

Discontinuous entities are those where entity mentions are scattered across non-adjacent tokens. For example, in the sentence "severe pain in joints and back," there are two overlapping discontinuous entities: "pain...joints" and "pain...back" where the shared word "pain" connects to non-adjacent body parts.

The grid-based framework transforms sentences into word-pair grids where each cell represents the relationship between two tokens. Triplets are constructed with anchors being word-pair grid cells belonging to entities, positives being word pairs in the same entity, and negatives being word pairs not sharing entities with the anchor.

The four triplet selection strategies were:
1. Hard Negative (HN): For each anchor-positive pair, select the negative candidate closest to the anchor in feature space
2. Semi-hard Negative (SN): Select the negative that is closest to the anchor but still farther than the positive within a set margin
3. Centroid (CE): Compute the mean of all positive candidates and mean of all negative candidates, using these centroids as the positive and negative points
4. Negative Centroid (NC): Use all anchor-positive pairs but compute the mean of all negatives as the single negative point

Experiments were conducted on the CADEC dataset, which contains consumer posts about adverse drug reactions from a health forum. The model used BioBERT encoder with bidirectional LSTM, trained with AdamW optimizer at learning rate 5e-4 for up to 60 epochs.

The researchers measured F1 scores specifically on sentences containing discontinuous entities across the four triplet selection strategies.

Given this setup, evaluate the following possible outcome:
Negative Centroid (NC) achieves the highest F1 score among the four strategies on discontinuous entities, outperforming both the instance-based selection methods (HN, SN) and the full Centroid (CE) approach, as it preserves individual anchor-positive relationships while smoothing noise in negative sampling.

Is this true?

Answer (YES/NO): NO